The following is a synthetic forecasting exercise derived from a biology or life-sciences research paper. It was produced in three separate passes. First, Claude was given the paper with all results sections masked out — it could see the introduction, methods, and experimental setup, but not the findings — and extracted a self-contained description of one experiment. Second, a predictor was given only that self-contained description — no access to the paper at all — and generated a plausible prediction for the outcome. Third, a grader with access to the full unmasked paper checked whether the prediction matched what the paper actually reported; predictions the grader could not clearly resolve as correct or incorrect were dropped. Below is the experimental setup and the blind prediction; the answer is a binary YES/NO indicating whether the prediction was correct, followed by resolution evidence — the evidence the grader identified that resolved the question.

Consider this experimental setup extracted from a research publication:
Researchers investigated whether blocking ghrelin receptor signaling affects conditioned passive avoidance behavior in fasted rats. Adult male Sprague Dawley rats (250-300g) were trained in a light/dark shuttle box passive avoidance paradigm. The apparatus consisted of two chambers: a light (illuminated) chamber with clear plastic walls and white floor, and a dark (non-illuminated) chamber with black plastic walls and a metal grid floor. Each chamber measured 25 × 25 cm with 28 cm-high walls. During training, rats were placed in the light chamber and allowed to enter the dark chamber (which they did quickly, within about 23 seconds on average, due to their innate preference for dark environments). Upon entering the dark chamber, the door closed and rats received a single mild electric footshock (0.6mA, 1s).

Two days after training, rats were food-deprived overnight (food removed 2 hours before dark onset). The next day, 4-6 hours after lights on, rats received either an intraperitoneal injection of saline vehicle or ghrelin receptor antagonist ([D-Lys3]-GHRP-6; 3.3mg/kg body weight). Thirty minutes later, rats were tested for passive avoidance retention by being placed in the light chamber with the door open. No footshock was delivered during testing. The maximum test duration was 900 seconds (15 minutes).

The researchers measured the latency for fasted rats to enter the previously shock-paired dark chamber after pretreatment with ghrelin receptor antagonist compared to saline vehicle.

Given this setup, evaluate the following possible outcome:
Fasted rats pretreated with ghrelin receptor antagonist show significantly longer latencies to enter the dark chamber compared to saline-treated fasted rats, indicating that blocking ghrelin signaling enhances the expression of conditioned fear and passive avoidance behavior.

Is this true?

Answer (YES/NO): YES